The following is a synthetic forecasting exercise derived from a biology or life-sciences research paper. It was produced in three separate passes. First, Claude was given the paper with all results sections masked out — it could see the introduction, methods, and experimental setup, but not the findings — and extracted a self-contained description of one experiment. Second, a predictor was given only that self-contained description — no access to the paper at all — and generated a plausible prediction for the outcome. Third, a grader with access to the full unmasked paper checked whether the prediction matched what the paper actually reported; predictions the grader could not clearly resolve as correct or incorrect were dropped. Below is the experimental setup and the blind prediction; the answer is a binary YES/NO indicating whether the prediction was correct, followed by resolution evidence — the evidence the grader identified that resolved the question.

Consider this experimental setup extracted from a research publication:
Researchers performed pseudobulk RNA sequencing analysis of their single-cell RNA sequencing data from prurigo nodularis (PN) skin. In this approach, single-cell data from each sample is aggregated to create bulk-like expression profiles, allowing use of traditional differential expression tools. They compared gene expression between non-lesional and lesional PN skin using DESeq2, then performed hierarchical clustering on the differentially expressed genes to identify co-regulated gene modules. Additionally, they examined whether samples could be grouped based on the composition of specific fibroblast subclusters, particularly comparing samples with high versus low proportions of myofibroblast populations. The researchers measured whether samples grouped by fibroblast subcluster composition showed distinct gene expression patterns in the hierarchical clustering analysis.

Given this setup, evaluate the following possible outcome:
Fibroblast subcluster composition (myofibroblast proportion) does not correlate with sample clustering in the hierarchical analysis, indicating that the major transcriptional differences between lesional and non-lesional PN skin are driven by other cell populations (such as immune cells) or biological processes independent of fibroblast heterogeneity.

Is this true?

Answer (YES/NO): NO